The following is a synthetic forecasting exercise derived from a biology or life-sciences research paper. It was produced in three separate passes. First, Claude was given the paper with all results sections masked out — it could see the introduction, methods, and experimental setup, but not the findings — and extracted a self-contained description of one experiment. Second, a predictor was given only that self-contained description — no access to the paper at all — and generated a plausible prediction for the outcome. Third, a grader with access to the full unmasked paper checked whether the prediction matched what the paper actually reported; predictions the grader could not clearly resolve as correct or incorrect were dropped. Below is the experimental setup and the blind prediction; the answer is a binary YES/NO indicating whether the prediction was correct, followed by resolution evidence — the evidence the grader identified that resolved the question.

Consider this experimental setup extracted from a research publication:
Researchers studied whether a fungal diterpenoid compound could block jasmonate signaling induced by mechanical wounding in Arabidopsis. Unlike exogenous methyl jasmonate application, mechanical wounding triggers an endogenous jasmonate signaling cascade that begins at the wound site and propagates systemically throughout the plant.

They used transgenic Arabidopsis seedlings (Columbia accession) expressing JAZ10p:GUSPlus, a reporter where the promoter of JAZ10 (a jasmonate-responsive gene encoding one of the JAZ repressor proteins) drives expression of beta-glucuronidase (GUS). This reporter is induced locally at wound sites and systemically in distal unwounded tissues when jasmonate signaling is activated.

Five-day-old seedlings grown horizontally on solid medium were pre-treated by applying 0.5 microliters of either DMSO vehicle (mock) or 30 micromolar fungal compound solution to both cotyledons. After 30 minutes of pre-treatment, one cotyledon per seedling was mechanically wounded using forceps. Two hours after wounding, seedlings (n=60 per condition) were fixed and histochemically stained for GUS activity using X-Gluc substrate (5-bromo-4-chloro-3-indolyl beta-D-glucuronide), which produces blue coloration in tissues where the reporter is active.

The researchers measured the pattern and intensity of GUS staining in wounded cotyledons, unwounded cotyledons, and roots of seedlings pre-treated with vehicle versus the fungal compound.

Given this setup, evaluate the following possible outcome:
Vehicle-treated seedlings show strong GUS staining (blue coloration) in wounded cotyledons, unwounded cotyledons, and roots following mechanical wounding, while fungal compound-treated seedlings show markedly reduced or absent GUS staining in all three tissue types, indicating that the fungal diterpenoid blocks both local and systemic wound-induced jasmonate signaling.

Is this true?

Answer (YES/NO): NO